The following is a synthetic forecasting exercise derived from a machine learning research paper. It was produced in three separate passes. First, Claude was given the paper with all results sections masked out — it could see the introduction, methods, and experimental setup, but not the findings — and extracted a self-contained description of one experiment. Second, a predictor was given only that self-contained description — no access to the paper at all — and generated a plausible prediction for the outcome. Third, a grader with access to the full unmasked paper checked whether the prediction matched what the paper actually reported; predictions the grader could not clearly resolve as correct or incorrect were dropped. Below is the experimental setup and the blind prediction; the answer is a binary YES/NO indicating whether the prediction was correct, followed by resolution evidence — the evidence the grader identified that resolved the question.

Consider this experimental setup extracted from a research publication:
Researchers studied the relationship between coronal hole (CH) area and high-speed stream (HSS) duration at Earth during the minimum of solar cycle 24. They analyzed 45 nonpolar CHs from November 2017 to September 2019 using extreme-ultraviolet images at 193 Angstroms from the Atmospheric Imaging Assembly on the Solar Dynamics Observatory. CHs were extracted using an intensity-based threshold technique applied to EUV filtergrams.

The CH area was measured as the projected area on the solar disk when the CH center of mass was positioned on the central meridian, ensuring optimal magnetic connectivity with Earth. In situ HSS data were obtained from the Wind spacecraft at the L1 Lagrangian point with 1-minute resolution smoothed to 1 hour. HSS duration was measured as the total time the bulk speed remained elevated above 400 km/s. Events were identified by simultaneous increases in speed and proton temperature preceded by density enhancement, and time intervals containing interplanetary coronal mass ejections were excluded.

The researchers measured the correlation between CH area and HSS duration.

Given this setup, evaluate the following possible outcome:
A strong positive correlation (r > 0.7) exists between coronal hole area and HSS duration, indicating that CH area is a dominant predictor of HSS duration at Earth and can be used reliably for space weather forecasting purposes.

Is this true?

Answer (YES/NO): NO